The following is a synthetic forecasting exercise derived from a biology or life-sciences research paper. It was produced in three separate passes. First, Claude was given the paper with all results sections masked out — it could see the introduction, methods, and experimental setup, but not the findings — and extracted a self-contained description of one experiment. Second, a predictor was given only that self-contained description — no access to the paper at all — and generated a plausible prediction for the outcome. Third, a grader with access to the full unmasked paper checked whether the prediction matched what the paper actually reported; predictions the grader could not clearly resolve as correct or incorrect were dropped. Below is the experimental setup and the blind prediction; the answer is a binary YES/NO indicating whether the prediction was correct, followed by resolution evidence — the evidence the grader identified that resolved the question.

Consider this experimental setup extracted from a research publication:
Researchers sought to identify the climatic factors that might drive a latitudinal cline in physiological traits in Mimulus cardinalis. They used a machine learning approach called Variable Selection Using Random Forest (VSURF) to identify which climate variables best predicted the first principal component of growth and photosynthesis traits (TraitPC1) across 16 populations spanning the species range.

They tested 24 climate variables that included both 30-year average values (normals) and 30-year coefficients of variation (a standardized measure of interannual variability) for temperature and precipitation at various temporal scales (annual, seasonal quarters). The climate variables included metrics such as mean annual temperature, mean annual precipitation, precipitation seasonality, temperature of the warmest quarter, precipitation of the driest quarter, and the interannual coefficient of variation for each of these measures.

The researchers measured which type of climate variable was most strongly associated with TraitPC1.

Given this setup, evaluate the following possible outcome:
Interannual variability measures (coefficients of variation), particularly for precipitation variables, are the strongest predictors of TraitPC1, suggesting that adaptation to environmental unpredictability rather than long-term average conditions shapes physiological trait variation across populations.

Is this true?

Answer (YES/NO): YES